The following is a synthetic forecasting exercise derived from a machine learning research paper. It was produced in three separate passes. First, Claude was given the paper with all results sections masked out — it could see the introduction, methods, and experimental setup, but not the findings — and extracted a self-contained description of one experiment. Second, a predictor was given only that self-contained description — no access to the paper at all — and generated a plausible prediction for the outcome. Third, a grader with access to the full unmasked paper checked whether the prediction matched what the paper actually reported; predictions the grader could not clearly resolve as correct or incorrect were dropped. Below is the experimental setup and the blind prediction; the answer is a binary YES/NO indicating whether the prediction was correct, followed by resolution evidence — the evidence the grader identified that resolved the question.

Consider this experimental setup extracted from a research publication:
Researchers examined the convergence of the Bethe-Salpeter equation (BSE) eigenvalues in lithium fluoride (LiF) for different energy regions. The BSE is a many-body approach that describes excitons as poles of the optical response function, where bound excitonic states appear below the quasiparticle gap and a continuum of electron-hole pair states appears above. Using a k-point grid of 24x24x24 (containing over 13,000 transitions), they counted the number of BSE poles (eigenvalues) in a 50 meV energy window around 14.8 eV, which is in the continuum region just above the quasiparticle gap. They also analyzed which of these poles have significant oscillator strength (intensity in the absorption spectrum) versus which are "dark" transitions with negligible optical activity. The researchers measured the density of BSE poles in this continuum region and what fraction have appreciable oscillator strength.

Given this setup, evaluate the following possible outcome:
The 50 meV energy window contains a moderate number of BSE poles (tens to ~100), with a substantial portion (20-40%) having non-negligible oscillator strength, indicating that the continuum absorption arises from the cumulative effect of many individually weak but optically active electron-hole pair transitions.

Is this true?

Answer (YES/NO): NO